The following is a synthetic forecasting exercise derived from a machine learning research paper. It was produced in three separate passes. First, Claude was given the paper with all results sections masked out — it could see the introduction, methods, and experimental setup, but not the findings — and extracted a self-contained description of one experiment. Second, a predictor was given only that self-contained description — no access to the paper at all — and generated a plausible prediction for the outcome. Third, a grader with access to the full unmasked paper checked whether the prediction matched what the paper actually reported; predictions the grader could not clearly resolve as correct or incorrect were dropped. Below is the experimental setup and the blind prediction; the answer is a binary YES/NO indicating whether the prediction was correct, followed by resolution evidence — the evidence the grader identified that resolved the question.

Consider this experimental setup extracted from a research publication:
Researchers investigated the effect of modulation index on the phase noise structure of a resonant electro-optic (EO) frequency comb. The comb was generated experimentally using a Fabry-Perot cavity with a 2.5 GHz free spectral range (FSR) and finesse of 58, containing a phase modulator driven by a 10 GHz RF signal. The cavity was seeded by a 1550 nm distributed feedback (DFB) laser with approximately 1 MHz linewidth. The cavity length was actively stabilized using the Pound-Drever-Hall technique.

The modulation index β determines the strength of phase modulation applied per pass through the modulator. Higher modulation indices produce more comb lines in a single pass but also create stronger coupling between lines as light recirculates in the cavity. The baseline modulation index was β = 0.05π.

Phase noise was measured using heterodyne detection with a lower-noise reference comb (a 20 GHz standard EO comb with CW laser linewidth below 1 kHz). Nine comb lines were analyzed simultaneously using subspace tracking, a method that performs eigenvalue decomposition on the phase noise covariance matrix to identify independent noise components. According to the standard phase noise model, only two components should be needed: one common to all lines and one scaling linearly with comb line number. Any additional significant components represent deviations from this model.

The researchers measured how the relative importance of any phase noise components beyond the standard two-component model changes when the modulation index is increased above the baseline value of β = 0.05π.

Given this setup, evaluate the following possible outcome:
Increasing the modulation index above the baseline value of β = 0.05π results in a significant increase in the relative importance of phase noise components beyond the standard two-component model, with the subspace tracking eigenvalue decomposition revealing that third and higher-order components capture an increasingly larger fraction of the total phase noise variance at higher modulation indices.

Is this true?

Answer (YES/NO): YES